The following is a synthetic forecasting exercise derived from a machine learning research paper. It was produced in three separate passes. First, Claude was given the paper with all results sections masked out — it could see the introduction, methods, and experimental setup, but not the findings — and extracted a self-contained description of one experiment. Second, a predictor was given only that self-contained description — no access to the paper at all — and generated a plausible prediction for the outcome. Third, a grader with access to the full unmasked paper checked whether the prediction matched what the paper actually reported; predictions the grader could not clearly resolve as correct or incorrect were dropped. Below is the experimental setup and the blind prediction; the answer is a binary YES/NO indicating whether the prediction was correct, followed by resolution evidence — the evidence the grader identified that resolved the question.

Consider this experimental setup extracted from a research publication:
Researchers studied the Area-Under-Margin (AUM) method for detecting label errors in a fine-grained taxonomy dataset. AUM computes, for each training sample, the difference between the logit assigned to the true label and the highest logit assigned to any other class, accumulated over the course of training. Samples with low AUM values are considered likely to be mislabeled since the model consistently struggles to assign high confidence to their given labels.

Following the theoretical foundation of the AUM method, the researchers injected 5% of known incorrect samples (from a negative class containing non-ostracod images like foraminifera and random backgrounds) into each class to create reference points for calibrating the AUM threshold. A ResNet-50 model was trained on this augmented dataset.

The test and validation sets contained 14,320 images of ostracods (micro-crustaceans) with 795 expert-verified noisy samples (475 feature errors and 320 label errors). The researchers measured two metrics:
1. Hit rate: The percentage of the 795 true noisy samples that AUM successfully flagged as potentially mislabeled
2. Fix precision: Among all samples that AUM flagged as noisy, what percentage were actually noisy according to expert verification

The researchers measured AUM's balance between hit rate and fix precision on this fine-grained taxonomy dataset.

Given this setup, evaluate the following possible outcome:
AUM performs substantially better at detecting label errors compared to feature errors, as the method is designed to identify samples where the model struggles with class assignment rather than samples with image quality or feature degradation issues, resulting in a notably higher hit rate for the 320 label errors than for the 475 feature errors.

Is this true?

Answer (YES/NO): YES